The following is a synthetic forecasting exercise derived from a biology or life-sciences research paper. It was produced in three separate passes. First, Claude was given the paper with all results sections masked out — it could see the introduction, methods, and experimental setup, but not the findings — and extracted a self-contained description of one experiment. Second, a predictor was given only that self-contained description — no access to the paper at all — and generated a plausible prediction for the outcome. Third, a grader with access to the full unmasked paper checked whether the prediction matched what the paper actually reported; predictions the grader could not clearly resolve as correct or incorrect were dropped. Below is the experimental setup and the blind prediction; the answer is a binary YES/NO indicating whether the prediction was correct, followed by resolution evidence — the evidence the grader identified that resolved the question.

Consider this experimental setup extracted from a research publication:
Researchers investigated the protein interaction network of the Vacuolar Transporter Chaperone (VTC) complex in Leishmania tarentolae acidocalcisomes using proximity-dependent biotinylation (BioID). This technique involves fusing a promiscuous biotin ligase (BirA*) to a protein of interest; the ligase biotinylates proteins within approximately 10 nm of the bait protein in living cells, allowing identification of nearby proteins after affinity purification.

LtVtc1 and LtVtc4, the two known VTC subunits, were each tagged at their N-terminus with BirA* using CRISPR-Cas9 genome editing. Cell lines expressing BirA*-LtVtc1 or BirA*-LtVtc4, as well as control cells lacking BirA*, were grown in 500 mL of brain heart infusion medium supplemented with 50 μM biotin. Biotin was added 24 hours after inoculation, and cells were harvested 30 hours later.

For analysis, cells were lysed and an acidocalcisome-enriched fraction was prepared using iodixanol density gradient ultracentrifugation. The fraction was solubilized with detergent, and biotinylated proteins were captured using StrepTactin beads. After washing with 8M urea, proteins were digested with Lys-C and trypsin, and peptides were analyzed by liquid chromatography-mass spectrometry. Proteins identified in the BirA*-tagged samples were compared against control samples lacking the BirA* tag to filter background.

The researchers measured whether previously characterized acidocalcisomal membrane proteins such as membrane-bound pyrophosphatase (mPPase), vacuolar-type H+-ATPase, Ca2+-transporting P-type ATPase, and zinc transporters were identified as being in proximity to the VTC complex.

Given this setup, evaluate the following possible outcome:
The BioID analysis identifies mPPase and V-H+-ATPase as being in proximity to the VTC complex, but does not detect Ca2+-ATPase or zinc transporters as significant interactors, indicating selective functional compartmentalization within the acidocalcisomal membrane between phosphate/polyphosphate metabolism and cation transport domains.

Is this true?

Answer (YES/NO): NO